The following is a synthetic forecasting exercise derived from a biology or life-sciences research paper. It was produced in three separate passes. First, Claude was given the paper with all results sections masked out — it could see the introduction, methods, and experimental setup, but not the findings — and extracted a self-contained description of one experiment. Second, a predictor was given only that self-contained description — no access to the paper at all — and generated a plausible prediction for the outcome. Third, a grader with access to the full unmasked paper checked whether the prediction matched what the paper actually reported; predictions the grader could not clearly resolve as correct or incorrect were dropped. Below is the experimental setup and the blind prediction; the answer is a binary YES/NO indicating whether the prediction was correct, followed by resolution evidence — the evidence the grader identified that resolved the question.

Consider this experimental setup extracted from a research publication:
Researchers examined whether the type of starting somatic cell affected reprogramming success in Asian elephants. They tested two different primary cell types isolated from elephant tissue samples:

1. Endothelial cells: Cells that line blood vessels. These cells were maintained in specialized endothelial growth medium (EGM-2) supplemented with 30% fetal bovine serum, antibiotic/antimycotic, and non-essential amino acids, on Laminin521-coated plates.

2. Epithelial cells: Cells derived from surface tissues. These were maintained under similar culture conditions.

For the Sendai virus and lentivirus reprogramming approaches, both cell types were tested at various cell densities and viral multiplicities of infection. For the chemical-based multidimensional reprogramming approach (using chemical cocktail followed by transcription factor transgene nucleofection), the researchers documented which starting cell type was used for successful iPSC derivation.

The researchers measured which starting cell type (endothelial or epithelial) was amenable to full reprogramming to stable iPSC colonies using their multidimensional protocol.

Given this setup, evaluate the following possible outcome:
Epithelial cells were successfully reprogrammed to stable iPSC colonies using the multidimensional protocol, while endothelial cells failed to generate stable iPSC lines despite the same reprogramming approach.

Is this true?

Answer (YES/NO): NO